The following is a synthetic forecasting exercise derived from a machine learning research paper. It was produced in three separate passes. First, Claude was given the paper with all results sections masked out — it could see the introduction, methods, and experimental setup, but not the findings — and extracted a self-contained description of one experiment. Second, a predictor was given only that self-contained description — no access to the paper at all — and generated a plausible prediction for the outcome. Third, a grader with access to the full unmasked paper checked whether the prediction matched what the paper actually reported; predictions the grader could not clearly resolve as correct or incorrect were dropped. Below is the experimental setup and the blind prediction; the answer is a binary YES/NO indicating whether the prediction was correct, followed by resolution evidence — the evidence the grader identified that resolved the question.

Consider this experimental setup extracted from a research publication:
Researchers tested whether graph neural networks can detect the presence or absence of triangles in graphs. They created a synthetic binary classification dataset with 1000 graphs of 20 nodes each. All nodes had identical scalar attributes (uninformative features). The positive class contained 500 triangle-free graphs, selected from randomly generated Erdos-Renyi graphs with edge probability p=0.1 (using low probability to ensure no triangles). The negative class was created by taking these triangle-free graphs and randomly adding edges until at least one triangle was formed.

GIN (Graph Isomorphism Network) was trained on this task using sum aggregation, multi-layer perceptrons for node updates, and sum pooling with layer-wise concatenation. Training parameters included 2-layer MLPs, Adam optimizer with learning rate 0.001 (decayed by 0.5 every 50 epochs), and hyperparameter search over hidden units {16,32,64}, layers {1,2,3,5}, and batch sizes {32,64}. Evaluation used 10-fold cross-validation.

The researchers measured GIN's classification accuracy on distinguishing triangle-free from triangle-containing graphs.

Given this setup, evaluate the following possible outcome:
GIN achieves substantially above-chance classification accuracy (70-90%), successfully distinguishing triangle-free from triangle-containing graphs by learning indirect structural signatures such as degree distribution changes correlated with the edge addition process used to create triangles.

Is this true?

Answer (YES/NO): NO